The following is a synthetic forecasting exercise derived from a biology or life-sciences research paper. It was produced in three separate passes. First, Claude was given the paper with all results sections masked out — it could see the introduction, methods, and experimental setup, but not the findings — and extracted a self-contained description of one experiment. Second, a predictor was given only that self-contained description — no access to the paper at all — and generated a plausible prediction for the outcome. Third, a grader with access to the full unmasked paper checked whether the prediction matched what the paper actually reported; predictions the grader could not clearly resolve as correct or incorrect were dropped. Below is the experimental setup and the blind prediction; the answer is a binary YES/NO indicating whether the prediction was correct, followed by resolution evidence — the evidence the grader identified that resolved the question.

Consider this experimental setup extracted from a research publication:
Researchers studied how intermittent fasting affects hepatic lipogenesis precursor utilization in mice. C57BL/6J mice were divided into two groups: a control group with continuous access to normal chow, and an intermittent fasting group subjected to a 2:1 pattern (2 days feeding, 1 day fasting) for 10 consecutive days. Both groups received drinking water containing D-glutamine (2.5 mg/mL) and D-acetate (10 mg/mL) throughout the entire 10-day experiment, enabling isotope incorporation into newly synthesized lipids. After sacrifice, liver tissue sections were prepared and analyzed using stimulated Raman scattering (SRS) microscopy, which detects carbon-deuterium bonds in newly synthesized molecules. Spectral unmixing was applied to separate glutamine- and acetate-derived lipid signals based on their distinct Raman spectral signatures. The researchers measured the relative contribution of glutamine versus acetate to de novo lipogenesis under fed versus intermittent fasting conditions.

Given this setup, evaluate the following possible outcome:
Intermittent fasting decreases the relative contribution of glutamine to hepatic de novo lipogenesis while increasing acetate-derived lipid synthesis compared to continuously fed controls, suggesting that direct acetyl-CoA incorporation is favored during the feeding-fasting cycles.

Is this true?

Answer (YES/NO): NO